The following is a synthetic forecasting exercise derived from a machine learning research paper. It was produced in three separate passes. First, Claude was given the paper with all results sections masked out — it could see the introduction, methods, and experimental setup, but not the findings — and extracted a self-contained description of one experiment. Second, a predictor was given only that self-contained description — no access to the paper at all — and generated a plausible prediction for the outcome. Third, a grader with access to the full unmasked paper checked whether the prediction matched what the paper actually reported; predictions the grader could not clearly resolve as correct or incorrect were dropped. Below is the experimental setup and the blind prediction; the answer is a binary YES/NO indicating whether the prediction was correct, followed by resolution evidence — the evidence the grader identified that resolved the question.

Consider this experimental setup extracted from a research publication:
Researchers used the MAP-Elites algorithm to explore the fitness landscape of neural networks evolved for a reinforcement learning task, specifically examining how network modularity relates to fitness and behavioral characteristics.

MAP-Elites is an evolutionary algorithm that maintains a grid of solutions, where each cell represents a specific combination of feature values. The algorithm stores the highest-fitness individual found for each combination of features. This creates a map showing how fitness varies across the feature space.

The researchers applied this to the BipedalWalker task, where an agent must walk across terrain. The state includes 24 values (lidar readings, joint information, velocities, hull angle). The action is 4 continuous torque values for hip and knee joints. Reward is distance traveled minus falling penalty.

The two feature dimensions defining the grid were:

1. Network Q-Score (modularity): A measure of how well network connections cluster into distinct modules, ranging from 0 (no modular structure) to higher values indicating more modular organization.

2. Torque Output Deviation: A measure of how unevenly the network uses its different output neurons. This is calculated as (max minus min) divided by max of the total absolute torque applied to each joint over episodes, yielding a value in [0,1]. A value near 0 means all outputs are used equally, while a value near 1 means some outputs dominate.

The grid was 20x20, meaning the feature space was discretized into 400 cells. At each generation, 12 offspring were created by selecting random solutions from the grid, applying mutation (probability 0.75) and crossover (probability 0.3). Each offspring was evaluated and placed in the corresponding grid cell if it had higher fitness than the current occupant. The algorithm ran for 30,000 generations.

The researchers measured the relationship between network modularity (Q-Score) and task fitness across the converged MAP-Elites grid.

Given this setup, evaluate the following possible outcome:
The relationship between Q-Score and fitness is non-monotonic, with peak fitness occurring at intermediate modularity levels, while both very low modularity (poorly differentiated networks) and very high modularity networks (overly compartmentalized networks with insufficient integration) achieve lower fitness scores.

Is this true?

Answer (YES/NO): YES